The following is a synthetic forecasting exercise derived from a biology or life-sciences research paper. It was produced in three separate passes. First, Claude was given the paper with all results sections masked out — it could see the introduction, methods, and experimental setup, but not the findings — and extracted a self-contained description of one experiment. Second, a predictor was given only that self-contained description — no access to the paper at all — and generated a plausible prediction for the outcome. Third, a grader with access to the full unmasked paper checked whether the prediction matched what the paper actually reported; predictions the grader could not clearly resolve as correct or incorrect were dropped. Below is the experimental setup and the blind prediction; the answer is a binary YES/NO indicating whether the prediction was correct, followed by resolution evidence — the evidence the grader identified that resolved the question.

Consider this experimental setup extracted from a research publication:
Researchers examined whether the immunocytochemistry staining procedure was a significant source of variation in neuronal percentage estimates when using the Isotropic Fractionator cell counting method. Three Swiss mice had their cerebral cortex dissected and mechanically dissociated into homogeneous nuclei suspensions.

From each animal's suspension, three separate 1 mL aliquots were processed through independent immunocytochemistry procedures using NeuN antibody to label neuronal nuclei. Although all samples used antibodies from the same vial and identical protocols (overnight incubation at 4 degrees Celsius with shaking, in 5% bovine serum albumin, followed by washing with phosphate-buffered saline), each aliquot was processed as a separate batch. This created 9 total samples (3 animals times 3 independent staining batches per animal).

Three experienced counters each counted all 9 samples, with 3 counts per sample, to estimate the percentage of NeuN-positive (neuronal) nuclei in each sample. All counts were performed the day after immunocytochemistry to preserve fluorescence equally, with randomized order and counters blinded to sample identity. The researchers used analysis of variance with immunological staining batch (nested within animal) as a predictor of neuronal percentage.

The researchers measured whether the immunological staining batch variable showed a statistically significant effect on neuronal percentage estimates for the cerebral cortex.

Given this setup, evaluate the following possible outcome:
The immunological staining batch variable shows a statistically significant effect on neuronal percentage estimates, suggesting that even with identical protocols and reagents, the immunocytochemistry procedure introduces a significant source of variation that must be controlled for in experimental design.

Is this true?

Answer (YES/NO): NO